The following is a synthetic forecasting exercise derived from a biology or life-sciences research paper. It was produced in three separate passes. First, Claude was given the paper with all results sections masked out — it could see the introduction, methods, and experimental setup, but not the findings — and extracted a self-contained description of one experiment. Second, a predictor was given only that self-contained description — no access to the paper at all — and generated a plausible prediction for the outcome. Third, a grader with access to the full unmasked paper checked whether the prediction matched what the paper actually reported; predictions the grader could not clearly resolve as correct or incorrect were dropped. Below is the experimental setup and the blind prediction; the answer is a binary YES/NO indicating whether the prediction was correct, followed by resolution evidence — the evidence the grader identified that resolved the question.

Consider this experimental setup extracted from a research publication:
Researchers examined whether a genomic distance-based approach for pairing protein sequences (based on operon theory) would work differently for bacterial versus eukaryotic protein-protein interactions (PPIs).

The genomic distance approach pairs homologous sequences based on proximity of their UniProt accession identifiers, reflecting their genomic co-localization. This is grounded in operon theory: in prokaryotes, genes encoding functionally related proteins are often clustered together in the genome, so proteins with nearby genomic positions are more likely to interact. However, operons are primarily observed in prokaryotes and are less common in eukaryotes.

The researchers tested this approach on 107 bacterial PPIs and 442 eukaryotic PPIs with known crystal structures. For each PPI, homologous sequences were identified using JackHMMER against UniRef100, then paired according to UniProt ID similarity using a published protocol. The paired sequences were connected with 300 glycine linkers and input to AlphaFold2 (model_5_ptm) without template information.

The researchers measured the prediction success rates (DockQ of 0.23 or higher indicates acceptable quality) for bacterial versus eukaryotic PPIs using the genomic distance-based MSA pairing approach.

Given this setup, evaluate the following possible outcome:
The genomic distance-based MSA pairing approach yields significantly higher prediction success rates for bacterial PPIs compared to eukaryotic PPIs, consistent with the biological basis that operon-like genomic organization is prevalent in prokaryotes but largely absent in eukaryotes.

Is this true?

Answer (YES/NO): YES